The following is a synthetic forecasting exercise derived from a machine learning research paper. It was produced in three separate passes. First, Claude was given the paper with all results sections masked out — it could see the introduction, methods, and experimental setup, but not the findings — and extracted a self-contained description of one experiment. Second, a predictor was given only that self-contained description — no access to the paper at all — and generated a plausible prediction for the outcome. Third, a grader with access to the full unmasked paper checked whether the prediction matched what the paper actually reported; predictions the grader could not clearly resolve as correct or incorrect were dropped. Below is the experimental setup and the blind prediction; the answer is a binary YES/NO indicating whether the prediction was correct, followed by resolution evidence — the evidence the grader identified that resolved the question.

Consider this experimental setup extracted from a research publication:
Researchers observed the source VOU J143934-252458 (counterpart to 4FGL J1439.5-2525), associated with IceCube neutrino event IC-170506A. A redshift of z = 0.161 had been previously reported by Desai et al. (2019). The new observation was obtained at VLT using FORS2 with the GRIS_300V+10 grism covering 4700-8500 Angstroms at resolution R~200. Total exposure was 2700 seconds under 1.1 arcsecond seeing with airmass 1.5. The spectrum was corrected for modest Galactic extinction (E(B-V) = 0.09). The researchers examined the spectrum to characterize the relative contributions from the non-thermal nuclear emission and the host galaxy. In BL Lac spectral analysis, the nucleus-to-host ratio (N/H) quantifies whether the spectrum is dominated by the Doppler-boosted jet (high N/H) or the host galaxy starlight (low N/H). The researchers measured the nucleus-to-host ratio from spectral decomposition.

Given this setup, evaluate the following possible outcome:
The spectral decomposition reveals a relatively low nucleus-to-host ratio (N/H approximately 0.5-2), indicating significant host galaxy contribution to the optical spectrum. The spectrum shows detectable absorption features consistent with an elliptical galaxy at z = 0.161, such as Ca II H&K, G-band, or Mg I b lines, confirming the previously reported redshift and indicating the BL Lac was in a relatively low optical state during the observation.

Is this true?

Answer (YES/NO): NO